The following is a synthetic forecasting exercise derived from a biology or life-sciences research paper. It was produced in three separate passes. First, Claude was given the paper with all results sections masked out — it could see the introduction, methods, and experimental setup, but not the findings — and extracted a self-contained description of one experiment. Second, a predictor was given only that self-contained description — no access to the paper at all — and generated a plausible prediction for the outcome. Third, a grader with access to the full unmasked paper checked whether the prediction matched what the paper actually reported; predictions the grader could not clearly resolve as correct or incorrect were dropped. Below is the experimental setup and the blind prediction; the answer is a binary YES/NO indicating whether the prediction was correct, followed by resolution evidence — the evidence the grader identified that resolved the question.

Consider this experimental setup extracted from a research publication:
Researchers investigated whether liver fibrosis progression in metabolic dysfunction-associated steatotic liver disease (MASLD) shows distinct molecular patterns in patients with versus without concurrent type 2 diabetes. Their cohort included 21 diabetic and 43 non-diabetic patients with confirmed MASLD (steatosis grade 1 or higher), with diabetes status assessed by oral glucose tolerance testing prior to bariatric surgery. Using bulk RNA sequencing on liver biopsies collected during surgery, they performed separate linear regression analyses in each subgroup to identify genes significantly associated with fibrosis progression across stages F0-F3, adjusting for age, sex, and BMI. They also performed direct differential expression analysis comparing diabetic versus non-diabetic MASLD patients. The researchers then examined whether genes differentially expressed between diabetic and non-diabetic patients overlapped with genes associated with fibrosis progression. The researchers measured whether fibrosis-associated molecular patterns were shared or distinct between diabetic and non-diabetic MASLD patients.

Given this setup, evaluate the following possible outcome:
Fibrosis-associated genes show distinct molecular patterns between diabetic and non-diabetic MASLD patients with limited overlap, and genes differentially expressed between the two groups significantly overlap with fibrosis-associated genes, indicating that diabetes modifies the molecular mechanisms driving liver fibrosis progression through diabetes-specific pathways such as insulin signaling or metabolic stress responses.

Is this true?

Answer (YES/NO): YES